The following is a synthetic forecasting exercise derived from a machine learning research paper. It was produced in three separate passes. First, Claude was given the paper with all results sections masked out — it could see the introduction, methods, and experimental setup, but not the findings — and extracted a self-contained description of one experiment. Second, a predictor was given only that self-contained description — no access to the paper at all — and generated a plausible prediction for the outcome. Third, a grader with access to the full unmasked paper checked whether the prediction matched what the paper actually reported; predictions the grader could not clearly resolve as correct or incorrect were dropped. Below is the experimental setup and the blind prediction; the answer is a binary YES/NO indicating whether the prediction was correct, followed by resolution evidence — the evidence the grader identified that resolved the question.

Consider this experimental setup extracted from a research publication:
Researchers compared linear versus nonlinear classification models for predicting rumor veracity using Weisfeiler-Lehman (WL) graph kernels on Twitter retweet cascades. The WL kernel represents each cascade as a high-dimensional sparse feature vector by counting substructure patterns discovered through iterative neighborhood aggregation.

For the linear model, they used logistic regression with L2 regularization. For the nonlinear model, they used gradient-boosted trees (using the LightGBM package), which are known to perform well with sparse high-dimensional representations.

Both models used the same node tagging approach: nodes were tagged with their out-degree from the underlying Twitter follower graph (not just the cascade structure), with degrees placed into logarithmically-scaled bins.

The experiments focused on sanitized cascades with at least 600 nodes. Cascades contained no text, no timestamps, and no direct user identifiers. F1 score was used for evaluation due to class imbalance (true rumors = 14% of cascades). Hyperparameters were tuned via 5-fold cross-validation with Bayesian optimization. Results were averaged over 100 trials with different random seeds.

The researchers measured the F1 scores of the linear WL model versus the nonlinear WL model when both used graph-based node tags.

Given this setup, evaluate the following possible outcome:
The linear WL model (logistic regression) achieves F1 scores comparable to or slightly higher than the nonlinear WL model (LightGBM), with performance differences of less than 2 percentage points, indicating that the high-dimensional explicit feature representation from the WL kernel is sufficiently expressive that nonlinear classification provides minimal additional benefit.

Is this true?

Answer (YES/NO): NO